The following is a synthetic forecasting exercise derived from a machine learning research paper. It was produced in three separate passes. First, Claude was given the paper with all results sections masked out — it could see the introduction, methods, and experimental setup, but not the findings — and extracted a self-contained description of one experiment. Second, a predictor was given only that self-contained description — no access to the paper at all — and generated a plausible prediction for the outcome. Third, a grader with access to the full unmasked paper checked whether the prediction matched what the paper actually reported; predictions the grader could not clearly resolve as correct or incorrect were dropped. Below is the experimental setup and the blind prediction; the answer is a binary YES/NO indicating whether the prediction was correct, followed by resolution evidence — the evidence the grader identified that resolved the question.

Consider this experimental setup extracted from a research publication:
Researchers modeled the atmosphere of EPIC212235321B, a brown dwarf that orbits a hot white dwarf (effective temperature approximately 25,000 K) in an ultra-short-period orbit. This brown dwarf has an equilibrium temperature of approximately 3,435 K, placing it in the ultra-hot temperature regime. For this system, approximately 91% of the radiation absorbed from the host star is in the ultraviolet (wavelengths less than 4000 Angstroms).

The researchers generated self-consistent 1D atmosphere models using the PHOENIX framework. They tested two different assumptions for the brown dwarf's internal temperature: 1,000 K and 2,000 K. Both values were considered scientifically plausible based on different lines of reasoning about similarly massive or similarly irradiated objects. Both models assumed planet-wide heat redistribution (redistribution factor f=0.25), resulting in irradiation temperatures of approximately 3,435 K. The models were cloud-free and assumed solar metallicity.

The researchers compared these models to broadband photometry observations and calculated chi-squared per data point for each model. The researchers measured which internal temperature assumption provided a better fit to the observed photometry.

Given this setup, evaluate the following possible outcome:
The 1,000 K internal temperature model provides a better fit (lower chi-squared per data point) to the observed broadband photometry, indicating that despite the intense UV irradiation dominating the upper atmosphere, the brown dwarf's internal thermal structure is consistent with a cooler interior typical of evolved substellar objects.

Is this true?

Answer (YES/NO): NO